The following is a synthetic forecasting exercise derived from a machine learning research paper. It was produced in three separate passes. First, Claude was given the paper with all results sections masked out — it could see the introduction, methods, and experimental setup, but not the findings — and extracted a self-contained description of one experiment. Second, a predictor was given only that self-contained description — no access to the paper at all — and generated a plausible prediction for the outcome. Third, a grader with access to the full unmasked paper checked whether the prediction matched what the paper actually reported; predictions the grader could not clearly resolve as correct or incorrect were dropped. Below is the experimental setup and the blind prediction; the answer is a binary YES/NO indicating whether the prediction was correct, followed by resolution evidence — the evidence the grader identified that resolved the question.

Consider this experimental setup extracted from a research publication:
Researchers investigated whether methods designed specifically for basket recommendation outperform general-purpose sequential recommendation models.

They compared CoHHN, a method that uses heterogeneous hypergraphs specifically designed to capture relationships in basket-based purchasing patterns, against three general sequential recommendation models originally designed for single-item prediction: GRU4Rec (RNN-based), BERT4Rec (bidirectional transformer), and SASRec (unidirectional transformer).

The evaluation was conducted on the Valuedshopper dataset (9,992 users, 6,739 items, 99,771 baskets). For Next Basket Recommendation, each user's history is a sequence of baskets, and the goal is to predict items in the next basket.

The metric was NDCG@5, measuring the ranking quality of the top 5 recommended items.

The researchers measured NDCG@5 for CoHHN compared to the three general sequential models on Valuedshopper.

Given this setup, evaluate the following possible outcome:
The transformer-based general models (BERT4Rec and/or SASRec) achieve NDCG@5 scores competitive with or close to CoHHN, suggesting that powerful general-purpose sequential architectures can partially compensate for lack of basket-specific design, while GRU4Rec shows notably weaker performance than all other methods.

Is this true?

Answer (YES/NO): NO